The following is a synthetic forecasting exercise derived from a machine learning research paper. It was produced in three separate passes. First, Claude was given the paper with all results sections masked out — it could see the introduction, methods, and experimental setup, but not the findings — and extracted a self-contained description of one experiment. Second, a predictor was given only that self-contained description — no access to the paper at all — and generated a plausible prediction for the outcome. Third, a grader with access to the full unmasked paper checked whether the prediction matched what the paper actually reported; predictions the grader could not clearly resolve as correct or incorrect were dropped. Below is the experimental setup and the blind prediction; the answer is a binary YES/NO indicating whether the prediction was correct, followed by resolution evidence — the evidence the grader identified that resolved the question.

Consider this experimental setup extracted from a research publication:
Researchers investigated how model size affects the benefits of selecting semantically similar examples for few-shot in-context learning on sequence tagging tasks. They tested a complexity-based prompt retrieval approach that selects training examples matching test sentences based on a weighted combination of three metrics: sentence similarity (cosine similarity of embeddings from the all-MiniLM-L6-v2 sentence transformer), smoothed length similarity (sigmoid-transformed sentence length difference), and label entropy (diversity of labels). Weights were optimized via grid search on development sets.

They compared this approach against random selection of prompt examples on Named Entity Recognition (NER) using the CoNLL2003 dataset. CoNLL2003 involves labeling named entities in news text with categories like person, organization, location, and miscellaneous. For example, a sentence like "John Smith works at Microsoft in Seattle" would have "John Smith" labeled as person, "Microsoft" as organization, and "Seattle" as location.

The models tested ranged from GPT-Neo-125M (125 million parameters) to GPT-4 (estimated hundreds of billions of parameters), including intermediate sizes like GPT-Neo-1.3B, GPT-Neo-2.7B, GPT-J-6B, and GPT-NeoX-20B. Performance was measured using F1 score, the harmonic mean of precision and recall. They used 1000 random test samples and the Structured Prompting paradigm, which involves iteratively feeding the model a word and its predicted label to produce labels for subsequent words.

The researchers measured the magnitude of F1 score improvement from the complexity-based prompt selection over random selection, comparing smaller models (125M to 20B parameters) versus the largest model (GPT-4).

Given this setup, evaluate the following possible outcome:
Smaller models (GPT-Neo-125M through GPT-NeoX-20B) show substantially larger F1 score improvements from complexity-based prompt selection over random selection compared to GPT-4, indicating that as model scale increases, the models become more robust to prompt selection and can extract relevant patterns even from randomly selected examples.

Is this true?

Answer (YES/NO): YES